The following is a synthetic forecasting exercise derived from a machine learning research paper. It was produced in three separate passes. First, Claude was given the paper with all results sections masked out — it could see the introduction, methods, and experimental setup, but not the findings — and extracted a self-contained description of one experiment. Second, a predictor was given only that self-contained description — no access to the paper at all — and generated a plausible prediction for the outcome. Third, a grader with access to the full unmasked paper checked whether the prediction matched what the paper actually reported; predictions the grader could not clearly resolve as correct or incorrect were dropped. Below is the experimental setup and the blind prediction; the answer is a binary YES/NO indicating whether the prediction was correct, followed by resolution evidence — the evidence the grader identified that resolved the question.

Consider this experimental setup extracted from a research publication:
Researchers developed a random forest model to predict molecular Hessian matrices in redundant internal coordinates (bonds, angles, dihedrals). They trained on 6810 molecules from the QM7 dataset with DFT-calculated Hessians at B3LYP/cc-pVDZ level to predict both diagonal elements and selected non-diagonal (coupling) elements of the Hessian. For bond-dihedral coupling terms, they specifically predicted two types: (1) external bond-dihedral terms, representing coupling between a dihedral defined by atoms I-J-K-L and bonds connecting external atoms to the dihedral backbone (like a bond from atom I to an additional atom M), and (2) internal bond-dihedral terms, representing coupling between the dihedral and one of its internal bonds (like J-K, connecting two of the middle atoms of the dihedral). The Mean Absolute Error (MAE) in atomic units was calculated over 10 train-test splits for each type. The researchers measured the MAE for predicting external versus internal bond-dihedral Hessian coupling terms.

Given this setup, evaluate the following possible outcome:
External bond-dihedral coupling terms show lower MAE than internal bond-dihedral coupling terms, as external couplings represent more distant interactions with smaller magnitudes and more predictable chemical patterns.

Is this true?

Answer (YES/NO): YES